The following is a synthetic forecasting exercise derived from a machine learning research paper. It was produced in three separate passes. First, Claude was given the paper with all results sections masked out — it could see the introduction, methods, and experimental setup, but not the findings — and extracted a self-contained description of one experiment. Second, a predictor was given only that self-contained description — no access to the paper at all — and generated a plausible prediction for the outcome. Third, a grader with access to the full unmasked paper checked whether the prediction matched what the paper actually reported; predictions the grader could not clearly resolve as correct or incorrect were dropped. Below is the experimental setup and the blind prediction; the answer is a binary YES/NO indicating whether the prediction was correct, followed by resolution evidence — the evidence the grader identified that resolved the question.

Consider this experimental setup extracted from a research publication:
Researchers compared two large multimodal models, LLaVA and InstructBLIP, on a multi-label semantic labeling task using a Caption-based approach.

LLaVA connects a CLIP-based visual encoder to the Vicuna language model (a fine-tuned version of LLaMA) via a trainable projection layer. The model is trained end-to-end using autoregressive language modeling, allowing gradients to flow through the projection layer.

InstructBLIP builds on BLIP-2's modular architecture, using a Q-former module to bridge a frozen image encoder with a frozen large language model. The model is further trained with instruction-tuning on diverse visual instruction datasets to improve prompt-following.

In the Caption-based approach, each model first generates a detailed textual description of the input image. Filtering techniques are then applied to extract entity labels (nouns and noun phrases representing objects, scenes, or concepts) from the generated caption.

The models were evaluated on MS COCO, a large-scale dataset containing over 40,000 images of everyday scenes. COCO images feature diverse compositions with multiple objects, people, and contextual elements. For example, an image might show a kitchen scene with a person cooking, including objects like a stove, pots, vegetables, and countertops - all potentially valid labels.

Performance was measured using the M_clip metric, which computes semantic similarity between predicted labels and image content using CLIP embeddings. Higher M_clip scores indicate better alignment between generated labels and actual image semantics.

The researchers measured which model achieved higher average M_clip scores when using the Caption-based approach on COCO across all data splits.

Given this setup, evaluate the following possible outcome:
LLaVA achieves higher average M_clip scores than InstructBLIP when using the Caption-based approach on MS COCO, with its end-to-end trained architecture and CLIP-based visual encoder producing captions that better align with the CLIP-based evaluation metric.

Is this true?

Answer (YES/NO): YES